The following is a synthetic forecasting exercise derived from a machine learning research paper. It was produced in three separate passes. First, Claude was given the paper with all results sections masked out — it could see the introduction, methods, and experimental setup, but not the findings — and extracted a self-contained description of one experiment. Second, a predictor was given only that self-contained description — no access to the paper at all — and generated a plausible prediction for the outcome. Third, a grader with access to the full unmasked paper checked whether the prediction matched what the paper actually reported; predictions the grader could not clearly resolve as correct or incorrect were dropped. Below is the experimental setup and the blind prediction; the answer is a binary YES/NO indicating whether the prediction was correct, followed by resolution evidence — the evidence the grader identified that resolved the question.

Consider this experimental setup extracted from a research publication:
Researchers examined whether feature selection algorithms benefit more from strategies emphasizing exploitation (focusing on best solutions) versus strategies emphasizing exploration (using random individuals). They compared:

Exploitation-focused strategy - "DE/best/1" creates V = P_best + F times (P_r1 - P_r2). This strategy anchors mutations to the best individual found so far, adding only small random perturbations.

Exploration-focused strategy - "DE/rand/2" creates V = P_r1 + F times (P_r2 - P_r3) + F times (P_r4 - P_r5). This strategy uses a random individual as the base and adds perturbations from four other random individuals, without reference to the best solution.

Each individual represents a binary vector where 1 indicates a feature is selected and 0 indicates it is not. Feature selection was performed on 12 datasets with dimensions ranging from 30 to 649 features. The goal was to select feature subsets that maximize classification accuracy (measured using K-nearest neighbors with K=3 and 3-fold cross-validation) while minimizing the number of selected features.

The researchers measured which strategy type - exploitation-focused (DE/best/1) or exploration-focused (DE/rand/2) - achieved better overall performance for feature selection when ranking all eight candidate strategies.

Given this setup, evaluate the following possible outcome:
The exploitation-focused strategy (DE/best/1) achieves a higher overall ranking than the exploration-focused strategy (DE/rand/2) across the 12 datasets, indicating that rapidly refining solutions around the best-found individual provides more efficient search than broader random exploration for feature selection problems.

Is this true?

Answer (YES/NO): NO